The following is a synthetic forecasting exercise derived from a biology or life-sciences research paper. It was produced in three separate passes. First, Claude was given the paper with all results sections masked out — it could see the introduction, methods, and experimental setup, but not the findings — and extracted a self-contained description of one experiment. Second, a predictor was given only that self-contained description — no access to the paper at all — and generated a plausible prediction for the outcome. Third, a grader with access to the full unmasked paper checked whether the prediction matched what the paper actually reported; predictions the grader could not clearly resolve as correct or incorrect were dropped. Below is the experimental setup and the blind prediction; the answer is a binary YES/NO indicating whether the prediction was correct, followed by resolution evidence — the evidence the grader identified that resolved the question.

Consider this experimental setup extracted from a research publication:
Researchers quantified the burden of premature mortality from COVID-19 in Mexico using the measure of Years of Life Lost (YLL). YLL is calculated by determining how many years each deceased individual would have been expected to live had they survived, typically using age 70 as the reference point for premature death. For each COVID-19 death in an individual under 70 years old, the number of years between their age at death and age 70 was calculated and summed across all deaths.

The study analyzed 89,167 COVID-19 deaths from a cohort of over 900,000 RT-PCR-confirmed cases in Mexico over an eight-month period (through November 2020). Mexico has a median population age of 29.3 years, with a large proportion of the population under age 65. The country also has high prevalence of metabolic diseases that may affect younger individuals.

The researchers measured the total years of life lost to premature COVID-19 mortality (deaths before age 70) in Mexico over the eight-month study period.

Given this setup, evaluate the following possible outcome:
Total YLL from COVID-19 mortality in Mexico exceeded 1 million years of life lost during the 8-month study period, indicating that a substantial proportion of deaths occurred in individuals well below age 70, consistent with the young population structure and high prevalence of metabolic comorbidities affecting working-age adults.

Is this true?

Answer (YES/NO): YES